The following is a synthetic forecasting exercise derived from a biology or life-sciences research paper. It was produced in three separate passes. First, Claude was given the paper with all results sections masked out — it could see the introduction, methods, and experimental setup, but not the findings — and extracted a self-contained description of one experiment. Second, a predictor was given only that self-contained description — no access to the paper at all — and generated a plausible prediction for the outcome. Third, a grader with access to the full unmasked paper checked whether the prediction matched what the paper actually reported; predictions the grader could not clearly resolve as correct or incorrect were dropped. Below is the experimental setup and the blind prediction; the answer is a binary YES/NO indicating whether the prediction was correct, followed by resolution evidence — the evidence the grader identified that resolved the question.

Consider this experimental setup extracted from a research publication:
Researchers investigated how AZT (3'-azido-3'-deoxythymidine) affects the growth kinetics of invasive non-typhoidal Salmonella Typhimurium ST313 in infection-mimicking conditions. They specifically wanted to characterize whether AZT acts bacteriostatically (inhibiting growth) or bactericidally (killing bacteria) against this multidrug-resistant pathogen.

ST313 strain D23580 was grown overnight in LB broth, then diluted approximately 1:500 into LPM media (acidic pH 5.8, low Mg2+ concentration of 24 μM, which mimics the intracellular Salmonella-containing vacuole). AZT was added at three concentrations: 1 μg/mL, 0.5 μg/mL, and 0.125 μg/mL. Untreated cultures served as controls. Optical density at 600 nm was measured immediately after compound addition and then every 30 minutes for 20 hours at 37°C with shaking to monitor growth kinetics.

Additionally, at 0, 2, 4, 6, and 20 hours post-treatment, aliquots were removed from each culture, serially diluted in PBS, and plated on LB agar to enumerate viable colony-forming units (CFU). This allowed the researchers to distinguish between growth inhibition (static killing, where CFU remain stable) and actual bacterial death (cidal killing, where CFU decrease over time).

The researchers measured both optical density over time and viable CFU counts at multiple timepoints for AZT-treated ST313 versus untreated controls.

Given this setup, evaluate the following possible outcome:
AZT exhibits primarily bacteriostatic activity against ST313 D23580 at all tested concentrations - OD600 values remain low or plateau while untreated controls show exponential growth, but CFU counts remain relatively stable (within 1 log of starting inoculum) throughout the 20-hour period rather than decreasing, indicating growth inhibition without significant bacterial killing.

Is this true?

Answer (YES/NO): NO